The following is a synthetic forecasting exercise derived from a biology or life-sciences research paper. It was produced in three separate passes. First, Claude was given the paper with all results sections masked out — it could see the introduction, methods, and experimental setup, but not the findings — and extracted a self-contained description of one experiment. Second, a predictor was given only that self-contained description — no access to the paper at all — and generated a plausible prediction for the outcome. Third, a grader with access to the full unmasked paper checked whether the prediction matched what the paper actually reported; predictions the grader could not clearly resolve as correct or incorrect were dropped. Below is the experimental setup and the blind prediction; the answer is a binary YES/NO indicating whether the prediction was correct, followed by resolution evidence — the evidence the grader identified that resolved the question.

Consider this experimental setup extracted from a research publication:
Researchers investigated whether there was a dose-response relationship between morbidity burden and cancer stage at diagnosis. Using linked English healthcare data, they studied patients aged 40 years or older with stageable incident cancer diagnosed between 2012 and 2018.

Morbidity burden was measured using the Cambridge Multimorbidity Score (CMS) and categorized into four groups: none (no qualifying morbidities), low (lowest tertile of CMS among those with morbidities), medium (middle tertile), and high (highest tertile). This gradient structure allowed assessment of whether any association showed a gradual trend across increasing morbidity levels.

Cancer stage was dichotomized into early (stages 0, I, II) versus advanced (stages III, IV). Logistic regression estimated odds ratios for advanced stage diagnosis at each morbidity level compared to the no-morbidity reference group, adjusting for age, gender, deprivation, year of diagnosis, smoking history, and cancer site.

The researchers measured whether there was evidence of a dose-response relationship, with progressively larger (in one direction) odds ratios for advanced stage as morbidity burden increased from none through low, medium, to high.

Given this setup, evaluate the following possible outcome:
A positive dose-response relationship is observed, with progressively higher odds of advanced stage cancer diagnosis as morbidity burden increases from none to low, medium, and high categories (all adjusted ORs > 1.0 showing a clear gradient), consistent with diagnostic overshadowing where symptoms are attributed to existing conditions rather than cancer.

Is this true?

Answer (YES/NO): NO